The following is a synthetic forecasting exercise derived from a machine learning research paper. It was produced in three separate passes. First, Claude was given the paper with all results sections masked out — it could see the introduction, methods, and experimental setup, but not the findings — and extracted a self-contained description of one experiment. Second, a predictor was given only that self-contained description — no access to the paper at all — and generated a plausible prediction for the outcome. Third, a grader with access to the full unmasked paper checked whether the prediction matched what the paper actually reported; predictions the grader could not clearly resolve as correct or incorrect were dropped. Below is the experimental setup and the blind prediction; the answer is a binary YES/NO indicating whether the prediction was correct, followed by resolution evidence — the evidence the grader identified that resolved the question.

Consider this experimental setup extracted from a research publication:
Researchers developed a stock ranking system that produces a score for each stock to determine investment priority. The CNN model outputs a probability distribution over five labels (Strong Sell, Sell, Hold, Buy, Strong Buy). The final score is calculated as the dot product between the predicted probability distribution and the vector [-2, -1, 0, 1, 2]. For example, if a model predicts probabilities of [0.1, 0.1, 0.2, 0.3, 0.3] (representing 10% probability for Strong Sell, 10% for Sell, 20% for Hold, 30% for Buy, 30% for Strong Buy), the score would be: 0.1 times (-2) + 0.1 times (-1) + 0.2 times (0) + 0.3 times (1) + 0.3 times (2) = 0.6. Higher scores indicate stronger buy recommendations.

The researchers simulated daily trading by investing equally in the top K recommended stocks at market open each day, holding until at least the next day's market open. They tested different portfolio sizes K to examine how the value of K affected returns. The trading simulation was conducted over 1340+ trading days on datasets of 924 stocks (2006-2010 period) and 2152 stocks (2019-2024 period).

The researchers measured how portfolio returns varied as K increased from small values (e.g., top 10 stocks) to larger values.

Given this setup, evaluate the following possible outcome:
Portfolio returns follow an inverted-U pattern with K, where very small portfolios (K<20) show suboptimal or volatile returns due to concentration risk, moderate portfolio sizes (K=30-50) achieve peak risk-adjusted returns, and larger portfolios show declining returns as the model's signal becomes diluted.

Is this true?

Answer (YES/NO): NO